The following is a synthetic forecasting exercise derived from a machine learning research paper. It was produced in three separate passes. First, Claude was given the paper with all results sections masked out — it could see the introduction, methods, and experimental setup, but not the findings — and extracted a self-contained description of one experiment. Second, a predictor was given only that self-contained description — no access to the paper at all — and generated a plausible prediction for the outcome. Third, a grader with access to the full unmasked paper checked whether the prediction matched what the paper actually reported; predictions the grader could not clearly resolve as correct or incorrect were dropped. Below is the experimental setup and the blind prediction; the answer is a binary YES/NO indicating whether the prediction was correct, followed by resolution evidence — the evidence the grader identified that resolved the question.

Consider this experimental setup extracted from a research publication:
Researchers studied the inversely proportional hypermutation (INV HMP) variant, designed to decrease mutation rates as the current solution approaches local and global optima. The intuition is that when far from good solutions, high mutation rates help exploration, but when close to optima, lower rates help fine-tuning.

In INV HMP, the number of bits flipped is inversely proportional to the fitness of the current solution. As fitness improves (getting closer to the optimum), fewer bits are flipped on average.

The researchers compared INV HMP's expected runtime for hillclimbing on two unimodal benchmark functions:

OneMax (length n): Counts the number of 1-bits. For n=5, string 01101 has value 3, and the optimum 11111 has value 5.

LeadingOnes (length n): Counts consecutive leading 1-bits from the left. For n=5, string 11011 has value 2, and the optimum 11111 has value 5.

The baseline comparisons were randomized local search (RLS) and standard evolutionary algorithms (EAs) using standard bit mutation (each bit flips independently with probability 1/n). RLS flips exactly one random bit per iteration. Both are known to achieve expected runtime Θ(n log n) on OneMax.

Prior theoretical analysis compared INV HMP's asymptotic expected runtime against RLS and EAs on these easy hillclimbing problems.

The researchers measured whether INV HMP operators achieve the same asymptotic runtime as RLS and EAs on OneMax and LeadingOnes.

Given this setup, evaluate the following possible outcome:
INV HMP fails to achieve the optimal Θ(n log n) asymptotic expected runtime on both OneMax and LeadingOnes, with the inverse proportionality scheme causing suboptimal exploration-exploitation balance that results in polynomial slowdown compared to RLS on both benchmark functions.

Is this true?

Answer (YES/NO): NO